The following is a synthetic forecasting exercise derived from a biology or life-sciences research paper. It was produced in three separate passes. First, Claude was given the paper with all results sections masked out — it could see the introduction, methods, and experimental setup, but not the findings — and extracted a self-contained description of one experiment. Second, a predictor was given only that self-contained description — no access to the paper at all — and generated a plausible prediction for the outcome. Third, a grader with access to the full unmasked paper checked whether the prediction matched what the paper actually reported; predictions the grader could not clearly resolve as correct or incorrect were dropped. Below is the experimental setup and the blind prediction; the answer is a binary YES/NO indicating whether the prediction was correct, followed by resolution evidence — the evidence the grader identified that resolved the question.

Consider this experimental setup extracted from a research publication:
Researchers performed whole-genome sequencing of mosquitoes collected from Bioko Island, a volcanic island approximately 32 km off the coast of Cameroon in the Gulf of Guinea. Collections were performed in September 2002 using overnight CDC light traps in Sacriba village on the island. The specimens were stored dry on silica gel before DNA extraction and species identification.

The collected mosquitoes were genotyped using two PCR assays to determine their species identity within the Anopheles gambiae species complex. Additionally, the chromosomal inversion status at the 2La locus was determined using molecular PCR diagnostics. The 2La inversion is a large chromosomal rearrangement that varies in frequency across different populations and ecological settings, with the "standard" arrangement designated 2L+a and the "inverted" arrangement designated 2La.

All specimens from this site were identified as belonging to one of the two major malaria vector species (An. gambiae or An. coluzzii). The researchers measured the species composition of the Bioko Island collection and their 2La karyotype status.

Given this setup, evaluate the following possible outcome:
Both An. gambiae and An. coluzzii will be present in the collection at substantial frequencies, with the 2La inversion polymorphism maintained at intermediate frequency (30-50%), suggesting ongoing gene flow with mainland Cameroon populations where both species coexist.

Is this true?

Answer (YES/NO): NO